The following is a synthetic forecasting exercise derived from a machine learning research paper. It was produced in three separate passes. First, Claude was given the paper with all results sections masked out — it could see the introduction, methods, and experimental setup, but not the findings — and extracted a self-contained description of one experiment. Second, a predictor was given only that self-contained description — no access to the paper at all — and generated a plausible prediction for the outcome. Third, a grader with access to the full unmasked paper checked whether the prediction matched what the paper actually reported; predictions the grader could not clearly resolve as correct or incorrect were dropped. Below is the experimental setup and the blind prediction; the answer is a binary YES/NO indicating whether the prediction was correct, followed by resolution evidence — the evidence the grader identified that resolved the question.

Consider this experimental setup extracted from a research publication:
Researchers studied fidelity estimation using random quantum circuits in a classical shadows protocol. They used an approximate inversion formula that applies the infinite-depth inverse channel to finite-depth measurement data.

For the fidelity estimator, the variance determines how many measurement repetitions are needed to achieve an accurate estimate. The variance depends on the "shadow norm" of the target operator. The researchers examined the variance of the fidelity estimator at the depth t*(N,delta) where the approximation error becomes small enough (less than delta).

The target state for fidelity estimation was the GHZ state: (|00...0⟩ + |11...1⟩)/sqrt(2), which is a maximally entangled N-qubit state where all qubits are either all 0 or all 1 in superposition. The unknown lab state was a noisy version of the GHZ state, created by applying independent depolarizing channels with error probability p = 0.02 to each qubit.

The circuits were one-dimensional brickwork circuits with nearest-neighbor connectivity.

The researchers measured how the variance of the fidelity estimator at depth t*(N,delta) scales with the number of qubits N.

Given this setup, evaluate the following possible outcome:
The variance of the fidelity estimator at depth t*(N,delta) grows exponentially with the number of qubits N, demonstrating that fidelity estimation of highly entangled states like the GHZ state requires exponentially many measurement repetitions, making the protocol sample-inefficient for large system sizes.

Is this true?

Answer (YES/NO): NO